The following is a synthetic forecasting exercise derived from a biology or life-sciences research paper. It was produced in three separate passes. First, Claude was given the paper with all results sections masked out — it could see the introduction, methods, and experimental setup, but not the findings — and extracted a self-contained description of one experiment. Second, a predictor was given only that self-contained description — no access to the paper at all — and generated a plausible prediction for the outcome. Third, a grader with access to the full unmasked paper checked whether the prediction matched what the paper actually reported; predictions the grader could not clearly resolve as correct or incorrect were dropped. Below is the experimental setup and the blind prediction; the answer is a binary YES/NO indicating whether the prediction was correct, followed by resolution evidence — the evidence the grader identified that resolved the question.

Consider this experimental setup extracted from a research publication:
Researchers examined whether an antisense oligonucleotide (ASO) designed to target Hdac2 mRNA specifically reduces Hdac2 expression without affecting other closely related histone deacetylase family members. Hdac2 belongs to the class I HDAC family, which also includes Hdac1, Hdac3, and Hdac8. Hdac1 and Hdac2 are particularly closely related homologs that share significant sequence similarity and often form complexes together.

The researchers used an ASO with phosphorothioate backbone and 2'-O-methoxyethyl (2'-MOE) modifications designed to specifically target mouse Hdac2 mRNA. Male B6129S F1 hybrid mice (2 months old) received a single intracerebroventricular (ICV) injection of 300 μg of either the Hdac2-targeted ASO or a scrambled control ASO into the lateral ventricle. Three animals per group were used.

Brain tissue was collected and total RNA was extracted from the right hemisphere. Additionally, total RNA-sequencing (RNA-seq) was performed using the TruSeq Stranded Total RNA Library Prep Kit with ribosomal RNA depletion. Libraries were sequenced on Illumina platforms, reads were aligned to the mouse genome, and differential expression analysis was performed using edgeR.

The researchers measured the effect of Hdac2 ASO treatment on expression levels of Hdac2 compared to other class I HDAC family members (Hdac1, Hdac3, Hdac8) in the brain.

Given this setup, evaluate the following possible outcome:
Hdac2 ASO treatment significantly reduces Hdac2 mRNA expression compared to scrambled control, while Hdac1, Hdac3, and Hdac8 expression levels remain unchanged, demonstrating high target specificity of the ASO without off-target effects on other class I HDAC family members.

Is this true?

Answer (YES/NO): YES